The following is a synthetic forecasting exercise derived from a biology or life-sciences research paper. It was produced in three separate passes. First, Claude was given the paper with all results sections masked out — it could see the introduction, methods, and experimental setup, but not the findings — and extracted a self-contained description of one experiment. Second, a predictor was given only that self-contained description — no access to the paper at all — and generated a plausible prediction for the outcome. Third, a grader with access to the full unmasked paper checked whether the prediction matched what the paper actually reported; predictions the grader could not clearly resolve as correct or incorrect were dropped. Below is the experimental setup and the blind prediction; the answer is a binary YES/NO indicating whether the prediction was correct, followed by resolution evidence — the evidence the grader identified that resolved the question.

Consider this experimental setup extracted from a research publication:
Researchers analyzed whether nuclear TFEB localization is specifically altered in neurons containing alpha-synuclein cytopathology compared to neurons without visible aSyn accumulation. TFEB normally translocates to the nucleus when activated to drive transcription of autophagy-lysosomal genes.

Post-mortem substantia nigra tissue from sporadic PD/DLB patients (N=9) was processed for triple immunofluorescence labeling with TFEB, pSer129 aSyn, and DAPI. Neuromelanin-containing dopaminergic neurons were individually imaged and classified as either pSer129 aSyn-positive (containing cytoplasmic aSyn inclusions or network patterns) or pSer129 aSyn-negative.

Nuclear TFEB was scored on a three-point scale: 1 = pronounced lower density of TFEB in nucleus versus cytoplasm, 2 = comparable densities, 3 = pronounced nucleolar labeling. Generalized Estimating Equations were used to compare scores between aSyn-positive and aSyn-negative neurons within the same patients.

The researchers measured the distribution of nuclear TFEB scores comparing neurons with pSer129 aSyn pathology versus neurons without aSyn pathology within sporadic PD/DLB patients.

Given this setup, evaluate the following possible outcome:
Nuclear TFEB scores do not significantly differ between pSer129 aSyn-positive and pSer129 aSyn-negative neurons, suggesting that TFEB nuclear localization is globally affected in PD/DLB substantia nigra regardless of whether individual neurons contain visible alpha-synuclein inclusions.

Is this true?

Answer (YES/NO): NO